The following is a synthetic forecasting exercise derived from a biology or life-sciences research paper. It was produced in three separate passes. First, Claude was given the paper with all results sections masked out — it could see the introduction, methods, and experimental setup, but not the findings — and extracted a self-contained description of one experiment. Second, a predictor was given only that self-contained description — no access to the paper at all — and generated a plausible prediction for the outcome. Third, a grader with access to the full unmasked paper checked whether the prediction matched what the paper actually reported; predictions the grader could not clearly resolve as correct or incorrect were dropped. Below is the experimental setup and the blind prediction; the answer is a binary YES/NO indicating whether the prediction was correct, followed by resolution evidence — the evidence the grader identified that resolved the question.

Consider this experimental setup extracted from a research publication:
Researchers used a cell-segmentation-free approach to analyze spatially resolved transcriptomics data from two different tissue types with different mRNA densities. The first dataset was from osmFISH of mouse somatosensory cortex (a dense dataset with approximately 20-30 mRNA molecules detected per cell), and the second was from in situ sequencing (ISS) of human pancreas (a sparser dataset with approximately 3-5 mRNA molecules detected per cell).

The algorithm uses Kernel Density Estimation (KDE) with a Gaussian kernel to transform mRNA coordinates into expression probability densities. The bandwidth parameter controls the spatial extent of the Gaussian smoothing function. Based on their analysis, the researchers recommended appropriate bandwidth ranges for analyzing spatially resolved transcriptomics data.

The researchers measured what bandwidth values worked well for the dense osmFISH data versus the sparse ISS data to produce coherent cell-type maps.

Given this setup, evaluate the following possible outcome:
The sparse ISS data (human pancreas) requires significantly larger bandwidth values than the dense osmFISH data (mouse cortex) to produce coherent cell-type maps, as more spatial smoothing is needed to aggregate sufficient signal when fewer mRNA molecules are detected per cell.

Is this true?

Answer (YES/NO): YES